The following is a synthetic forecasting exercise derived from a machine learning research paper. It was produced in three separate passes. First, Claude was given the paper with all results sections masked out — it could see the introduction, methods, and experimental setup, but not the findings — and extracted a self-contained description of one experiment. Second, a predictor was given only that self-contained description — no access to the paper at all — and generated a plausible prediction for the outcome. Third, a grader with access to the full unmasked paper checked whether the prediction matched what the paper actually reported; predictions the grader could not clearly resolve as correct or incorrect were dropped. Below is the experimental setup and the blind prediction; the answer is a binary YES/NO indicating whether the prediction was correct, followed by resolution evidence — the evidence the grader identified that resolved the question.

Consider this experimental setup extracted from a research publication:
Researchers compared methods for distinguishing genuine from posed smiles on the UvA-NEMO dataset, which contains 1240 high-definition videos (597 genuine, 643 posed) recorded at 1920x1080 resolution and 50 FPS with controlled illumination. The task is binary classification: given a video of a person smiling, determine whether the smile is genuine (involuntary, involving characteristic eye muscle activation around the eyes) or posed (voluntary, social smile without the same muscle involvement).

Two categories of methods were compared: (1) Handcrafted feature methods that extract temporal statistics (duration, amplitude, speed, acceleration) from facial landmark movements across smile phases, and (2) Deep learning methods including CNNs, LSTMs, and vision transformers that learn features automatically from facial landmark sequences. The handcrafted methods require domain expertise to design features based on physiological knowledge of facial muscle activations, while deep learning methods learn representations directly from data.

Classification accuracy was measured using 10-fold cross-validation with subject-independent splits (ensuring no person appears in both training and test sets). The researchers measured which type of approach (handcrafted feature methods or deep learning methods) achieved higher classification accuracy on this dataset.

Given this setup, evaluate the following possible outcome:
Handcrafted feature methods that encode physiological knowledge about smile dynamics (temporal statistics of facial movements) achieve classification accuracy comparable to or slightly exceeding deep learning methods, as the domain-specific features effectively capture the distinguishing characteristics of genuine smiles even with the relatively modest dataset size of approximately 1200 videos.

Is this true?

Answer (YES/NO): NO